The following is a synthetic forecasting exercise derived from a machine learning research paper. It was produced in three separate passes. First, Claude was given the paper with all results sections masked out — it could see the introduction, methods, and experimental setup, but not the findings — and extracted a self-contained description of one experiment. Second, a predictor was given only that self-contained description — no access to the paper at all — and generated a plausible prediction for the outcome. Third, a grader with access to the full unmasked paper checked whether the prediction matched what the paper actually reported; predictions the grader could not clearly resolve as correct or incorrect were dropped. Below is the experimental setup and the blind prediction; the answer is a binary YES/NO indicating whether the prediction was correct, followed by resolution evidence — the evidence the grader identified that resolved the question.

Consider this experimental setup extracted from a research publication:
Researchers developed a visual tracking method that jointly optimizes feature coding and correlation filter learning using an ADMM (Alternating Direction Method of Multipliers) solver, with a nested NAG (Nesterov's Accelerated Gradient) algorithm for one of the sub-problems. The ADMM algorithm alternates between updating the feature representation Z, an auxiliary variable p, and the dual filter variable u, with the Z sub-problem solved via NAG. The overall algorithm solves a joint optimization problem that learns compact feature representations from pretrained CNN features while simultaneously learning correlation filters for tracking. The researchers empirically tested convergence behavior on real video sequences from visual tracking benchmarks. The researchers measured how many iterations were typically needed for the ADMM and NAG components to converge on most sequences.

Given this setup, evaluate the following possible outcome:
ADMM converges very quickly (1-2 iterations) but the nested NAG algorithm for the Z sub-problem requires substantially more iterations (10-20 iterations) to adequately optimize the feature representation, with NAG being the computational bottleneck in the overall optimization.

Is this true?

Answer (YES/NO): NO